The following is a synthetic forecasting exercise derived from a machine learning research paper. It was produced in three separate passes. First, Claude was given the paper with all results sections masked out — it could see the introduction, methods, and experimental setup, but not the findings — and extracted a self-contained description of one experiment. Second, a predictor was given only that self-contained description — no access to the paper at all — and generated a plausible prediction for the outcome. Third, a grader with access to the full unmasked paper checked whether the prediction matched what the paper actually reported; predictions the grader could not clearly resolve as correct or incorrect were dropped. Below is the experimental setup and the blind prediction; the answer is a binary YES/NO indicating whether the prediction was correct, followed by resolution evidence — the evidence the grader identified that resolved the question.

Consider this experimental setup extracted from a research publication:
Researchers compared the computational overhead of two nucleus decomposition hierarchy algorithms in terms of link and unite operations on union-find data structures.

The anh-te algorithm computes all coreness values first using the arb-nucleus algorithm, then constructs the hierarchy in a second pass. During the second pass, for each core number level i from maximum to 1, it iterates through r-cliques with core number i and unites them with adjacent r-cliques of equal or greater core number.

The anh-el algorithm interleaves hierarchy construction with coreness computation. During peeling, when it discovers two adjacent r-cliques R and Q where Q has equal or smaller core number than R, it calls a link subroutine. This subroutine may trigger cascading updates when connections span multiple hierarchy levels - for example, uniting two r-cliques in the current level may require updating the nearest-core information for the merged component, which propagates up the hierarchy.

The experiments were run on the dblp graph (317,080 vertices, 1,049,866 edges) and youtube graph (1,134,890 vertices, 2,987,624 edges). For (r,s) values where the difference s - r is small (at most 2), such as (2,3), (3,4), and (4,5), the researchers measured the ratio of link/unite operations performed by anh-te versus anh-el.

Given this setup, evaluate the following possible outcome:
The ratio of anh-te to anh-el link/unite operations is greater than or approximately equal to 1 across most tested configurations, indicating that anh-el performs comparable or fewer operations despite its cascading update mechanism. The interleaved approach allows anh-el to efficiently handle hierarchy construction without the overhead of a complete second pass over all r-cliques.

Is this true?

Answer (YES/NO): YES